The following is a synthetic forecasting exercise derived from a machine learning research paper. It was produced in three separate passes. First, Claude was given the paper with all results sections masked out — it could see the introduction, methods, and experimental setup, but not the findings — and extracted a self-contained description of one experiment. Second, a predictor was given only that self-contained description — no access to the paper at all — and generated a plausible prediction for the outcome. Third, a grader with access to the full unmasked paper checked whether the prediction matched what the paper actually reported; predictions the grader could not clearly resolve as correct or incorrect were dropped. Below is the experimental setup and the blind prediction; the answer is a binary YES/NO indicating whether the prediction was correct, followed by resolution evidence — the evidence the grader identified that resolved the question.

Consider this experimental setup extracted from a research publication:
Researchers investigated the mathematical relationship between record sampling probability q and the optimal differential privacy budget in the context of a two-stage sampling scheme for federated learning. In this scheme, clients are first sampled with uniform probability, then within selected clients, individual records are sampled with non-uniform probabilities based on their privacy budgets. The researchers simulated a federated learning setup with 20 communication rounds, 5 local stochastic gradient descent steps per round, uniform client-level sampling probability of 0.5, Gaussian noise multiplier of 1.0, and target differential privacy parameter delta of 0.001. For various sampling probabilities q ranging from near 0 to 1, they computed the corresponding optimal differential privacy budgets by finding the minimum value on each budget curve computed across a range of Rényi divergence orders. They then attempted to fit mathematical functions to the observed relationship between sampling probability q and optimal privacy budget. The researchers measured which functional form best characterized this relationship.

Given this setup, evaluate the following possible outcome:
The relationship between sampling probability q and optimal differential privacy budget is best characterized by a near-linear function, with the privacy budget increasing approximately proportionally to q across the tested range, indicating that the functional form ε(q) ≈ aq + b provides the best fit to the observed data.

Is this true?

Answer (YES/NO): NO